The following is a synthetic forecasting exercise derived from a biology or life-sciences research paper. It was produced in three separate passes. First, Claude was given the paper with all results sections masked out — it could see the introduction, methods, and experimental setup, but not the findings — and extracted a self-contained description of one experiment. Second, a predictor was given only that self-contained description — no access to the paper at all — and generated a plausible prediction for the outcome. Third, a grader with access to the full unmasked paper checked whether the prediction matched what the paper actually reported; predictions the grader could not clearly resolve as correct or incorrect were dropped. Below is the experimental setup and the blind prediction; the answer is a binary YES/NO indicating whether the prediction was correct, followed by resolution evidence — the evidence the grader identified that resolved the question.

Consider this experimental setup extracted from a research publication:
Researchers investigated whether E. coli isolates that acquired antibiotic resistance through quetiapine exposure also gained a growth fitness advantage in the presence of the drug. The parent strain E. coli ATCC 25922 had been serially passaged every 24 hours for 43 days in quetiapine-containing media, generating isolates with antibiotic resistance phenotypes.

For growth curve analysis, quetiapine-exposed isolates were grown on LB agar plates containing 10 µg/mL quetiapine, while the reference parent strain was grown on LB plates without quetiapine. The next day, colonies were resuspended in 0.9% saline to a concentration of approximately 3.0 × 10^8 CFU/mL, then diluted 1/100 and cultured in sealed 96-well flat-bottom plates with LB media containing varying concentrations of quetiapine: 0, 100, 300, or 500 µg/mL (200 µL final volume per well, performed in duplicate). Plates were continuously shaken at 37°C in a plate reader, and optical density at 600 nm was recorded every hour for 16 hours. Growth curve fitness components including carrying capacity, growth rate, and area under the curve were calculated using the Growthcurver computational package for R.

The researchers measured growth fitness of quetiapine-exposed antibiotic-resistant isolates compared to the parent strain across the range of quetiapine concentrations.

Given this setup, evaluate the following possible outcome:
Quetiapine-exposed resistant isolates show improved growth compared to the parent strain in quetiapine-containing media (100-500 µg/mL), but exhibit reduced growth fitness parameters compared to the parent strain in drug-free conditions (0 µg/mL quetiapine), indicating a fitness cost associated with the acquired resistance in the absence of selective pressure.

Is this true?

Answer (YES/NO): NO